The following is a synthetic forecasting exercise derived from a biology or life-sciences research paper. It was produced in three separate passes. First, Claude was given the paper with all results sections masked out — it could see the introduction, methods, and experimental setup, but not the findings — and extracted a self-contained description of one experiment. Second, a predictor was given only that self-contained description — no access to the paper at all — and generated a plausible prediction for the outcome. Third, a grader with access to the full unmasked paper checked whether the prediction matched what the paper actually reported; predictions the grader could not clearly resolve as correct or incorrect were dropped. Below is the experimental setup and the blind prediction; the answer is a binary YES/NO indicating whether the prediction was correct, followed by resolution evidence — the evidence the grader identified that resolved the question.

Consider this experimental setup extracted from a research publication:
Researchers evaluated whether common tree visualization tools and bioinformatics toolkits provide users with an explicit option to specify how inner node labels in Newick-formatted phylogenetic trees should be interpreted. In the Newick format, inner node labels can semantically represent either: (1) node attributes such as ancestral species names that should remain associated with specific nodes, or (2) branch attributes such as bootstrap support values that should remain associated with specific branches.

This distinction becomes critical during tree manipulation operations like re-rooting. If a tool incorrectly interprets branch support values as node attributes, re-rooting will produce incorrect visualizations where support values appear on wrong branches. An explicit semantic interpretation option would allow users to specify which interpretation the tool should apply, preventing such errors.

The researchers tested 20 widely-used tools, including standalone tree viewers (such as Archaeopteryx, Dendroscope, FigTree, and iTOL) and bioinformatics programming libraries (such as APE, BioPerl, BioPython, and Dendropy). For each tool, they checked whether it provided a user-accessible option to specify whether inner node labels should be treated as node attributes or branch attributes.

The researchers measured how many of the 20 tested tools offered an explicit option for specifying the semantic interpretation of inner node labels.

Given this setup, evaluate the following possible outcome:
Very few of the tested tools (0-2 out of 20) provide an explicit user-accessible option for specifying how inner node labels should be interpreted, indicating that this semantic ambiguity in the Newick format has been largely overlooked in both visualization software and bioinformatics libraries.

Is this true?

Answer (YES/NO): NO